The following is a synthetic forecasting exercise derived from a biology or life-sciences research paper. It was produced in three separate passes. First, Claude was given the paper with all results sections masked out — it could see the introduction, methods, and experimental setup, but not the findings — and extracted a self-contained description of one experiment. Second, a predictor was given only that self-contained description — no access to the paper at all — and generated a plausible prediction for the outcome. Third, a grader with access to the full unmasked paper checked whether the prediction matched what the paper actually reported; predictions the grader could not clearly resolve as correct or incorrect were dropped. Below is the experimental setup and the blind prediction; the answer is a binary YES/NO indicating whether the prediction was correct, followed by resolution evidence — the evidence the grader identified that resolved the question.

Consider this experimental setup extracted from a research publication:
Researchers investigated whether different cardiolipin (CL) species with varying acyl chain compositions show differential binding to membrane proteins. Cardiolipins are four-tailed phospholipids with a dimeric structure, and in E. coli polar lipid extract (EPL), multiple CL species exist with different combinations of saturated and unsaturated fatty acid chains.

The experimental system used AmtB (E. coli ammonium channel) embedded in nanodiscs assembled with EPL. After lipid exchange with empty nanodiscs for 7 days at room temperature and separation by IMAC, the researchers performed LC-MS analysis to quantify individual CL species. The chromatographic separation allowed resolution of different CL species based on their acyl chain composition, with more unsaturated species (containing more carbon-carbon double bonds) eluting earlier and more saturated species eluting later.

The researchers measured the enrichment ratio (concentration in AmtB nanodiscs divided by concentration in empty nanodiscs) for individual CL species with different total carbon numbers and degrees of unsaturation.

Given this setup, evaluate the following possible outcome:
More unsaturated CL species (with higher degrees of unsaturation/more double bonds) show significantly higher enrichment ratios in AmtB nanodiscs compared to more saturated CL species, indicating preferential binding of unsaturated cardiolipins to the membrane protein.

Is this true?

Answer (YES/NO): NO